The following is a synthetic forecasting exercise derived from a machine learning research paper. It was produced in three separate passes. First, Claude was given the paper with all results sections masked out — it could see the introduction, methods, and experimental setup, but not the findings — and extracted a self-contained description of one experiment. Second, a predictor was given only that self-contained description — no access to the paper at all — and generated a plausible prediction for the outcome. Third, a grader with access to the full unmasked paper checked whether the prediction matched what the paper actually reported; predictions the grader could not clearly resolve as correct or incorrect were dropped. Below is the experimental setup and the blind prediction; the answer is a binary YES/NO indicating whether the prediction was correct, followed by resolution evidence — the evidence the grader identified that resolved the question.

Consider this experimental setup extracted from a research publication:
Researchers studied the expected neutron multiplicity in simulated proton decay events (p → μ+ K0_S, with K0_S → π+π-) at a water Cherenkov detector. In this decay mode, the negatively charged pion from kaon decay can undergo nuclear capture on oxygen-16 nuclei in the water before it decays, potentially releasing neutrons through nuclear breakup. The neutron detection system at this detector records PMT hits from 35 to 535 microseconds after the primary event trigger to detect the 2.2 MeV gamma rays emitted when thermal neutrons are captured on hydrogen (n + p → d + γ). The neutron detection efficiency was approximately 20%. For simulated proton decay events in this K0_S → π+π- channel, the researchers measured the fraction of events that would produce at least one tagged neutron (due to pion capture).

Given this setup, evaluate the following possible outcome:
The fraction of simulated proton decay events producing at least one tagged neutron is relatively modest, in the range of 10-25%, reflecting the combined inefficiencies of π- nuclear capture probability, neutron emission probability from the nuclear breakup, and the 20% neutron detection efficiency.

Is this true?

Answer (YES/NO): NO